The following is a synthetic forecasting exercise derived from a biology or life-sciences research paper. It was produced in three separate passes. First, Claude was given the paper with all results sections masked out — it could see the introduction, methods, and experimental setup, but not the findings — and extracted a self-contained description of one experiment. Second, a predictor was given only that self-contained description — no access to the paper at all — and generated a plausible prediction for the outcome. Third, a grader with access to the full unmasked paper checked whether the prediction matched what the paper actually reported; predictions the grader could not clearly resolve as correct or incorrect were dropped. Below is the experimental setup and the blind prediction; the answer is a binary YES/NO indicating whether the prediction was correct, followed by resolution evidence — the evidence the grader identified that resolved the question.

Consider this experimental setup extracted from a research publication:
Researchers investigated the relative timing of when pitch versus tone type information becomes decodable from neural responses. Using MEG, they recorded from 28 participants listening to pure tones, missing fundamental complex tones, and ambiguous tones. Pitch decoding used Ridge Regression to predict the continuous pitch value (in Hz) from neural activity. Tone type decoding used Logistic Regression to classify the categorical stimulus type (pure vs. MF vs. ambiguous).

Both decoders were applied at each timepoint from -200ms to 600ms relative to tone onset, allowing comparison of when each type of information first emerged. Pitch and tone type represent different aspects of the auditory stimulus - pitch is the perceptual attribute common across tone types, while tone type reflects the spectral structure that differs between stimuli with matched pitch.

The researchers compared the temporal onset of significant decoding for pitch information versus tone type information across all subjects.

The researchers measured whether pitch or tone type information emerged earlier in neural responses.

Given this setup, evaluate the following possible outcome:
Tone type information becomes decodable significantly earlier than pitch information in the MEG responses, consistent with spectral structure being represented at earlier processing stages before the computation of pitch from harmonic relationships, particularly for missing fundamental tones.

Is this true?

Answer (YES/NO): YES